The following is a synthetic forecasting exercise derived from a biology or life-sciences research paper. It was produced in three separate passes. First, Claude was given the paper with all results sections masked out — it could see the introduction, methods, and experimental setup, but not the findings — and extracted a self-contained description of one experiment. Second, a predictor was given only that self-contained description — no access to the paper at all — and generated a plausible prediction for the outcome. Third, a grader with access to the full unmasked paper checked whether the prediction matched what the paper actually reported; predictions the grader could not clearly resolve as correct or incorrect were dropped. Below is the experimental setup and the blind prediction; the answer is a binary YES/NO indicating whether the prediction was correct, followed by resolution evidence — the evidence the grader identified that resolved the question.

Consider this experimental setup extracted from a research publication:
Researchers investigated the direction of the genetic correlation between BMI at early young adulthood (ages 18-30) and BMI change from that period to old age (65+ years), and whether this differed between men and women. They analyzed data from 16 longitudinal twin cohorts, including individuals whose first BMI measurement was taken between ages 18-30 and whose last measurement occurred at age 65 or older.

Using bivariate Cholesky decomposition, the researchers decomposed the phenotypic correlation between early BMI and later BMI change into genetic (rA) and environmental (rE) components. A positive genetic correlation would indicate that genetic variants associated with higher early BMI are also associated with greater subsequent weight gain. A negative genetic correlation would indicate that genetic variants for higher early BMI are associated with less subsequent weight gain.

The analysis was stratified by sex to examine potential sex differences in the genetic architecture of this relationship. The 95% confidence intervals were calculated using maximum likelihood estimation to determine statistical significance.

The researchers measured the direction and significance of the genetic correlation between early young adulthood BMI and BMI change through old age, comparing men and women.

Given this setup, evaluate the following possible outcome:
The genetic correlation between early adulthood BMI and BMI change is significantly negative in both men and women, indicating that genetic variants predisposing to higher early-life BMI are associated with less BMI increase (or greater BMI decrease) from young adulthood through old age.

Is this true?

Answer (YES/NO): NO